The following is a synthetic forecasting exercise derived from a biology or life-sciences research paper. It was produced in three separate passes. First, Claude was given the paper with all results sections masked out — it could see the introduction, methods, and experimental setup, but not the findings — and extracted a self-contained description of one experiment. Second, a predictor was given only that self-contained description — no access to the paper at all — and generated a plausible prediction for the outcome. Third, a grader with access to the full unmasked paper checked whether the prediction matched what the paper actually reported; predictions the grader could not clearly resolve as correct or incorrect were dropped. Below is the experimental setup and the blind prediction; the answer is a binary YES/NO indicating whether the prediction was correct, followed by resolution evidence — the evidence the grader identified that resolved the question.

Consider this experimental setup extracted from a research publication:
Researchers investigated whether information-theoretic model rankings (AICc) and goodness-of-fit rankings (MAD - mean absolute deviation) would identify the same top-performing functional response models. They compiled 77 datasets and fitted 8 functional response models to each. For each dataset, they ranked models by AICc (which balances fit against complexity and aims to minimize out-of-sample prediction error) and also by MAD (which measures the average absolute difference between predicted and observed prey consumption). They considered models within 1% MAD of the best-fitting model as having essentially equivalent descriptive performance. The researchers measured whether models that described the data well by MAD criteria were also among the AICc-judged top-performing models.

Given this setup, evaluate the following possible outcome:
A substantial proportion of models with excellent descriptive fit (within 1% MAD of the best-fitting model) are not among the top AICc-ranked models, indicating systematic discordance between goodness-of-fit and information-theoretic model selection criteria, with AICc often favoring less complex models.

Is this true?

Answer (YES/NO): NO